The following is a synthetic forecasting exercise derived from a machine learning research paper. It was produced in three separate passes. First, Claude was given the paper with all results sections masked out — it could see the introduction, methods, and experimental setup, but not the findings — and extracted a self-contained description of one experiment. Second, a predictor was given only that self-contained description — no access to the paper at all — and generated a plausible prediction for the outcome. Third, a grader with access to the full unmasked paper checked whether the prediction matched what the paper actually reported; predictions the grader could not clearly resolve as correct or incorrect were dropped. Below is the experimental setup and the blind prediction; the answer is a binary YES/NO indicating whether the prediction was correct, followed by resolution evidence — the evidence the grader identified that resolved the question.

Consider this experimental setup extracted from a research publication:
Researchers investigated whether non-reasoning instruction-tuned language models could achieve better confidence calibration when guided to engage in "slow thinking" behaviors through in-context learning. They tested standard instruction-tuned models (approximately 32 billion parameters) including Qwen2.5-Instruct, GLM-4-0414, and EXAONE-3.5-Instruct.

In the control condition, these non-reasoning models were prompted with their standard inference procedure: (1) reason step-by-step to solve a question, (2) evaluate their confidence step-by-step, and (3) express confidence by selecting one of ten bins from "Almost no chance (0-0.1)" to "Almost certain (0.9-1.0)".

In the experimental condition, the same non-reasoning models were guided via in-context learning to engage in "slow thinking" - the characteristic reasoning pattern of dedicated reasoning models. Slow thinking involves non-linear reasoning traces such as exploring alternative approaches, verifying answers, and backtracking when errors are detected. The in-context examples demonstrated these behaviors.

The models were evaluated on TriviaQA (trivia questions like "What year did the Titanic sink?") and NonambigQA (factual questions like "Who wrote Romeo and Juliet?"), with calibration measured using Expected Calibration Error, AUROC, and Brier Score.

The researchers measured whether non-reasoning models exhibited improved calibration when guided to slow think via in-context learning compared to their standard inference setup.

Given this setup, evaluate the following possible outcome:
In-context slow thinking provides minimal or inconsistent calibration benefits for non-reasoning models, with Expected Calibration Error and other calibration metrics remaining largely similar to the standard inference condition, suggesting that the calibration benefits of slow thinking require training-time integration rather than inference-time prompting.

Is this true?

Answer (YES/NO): NO